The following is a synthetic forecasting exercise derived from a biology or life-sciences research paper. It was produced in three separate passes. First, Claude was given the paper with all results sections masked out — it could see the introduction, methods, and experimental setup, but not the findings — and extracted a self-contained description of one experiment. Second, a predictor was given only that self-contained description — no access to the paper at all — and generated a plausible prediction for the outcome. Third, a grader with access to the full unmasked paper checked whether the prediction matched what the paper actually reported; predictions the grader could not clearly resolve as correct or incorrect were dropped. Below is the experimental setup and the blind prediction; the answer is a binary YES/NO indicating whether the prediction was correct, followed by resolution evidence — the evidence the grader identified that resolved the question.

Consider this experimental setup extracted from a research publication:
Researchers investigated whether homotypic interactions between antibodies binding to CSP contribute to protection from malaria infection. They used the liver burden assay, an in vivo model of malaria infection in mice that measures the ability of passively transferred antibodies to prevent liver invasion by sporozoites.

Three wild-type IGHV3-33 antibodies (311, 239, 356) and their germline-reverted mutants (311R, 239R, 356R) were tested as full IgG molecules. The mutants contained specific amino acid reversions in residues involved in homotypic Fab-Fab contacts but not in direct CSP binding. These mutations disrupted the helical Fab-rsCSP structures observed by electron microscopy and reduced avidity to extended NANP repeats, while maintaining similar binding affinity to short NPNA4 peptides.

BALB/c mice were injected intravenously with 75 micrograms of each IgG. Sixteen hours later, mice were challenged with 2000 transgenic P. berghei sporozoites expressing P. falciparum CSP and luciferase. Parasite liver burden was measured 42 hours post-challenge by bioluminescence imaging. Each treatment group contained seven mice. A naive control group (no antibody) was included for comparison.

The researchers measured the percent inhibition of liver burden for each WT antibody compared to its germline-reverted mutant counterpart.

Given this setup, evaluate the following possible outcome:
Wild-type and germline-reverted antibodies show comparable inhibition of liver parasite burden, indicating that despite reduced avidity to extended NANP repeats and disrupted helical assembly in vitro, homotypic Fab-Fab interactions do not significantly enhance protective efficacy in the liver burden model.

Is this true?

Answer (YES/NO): NO